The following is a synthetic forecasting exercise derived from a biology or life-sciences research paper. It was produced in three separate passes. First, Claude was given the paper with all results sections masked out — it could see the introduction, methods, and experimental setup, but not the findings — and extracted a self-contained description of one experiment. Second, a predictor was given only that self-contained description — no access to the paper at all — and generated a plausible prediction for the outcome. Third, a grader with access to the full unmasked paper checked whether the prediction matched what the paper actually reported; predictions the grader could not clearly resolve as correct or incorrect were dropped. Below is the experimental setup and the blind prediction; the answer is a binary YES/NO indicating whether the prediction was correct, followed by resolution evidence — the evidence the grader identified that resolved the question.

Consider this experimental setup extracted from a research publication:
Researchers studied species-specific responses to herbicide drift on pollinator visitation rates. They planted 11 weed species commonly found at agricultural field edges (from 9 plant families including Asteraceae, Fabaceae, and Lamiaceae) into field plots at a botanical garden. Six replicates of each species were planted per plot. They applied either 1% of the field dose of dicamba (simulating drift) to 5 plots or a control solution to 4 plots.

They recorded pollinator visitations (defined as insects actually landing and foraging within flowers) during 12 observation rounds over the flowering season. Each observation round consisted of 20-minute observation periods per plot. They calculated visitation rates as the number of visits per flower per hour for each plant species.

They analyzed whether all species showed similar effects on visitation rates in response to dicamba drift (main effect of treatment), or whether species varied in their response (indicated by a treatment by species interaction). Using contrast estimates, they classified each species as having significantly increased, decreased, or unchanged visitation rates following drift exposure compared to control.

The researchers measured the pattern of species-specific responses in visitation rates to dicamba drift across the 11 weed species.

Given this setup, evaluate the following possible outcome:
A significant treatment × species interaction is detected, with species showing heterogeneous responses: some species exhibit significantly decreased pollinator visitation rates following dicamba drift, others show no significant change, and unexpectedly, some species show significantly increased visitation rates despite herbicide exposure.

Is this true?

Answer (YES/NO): NO